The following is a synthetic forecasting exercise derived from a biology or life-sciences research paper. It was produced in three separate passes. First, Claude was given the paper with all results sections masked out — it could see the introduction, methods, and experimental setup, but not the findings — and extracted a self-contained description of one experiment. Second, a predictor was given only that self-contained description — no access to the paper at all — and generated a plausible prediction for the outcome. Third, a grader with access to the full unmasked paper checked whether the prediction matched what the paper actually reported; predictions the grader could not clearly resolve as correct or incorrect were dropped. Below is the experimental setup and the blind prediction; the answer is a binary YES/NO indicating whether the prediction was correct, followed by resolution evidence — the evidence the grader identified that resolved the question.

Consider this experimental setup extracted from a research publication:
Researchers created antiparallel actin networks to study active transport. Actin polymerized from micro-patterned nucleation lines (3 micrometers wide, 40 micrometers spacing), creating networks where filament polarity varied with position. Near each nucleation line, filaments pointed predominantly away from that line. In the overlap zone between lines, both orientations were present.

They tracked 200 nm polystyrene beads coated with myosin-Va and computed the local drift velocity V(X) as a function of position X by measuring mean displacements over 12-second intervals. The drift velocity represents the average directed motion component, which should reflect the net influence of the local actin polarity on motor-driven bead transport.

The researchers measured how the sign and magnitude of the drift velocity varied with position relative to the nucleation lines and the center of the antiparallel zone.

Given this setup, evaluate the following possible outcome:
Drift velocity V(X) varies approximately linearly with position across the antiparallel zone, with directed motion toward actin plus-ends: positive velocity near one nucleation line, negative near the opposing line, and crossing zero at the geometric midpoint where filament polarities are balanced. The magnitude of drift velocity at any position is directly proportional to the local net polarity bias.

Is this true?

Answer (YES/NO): NO